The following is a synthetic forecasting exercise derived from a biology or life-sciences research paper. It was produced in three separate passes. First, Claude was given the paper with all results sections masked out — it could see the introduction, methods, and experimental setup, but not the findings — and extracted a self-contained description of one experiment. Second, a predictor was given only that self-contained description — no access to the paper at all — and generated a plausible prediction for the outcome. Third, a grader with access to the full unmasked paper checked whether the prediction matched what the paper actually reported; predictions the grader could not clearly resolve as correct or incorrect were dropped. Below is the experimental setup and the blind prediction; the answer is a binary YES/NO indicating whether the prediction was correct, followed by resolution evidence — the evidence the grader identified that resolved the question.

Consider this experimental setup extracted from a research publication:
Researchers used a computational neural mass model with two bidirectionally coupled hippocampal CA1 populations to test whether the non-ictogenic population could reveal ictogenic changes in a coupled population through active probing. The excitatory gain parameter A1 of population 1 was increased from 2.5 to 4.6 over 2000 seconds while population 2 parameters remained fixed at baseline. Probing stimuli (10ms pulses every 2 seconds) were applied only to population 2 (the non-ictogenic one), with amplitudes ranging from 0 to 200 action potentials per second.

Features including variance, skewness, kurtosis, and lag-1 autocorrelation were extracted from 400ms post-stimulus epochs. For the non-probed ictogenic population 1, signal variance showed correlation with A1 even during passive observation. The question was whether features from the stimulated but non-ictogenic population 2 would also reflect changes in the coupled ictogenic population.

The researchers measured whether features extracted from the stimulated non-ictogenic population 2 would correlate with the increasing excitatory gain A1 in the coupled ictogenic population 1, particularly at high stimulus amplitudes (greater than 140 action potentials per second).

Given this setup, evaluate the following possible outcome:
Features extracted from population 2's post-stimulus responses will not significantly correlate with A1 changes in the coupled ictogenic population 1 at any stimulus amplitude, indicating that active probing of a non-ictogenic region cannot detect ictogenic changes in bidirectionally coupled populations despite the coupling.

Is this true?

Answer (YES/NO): NO